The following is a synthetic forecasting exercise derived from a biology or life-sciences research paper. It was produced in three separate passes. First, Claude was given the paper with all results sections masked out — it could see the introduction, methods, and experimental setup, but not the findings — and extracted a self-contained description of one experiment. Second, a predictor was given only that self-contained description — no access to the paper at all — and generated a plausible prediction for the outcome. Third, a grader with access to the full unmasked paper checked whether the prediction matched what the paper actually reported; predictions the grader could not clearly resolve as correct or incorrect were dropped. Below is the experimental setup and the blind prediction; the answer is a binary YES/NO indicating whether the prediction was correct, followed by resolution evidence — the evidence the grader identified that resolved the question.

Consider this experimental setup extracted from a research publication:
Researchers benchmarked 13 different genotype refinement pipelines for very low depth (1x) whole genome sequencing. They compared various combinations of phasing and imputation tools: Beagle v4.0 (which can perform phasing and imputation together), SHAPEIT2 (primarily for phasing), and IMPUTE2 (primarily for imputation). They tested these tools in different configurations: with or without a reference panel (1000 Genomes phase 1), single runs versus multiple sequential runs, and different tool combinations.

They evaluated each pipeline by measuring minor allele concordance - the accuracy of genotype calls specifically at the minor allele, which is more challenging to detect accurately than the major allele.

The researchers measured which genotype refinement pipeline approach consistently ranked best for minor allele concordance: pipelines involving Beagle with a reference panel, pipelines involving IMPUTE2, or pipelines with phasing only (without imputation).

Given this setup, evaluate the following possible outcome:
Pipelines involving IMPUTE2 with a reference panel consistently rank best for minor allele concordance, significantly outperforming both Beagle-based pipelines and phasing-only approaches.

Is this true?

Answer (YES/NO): NO